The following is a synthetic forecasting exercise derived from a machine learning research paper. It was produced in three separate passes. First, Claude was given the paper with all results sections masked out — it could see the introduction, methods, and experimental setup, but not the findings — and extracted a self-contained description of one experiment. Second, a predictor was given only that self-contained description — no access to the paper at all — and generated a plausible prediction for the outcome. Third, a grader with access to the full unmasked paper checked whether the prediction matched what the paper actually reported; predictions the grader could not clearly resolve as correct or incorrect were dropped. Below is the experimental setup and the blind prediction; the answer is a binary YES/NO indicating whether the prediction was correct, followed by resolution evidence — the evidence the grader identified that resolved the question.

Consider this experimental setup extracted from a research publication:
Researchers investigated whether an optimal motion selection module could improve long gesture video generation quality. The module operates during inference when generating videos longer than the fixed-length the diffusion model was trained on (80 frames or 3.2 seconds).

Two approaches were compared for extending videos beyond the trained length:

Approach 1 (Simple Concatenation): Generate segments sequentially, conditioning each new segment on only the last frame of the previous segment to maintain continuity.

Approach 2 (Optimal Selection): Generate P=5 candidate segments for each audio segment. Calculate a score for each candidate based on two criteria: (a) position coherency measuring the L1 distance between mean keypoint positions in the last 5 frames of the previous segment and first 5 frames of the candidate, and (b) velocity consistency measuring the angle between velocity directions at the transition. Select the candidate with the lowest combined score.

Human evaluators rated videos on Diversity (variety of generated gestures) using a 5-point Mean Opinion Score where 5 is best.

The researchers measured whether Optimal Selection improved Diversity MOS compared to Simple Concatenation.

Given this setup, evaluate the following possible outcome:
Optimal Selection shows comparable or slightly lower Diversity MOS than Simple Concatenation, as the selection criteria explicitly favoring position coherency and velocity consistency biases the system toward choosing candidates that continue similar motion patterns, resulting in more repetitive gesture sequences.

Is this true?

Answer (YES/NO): NO